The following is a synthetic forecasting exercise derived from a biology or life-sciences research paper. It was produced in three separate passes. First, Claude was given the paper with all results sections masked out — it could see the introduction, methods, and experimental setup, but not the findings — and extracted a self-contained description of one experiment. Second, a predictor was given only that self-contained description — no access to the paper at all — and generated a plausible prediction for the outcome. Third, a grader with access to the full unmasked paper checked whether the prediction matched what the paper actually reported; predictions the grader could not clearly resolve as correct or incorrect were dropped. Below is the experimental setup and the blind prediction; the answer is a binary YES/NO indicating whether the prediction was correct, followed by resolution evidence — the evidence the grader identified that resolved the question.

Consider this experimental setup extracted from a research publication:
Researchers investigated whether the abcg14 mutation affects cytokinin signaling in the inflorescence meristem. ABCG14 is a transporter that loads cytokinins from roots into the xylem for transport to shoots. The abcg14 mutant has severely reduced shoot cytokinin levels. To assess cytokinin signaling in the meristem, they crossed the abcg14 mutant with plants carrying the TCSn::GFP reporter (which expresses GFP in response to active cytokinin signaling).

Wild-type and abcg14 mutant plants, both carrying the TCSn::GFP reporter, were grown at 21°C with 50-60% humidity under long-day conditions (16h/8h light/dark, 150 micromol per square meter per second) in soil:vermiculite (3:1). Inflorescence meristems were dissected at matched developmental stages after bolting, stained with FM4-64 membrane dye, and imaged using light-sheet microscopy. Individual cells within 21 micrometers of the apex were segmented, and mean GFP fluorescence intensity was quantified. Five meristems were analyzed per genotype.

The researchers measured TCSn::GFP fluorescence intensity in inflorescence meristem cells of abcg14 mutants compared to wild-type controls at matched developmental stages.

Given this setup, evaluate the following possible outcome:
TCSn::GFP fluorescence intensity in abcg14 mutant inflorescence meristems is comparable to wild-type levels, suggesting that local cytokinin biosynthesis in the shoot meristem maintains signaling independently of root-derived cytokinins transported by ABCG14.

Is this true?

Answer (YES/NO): NO